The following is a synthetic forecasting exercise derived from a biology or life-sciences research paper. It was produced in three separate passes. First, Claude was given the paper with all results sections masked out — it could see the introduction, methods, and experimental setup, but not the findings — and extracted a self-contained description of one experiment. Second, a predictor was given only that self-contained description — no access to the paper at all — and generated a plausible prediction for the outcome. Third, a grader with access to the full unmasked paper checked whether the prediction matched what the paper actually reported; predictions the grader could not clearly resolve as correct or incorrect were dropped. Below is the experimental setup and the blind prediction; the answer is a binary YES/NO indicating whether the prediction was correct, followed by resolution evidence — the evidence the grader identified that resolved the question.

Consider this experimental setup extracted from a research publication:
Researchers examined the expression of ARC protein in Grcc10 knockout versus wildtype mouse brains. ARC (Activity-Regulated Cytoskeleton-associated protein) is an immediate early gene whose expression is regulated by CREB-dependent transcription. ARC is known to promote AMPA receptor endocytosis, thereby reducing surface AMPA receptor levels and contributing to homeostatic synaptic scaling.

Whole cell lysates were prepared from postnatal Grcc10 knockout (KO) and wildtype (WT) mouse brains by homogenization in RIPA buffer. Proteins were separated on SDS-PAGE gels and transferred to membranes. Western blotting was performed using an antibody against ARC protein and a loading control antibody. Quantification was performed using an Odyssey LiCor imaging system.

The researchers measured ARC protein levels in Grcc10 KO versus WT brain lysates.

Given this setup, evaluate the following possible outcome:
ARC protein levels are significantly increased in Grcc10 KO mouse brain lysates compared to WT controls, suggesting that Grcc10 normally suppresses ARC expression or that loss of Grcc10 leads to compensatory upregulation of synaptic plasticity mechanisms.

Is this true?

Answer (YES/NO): NO